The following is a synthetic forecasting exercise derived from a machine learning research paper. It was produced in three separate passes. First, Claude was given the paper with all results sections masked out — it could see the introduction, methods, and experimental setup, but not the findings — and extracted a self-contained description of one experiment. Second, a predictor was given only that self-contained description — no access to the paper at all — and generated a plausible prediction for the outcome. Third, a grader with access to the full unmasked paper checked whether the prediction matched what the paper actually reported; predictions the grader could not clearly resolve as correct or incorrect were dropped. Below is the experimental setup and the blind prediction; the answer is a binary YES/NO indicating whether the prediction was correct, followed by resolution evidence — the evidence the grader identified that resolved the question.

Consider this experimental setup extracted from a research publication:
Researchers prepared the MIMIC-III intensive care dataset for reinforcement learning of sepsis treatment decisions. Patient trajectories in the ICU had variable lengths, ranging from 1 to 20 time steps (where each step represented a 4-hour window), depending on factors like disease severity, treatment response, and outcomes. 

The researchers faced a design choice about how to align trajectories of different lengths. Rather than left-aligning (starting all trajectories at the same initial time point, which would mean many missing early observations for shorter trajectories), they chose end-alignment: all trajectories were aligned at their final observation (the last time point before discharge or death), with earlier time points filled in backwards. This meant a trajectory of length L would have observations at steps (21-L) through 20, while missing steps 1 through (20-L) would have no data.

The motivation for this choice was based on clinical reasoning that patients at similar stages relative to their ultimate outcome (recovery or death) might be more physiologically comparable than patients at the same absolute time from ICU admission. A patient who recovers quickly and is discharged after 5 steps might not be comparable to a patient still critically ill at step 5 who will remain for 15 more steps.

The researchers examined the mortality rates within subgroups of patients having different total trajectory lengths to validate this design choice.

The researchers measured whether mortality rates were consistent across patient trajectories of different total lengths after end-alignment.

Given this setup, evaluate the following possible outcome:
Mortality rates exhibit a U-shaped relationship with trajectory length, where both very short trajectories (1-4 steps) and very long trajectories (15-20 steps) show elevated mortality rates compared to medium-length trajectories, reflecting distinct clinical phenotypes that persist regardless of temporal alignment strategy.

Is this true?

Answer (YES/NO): NO